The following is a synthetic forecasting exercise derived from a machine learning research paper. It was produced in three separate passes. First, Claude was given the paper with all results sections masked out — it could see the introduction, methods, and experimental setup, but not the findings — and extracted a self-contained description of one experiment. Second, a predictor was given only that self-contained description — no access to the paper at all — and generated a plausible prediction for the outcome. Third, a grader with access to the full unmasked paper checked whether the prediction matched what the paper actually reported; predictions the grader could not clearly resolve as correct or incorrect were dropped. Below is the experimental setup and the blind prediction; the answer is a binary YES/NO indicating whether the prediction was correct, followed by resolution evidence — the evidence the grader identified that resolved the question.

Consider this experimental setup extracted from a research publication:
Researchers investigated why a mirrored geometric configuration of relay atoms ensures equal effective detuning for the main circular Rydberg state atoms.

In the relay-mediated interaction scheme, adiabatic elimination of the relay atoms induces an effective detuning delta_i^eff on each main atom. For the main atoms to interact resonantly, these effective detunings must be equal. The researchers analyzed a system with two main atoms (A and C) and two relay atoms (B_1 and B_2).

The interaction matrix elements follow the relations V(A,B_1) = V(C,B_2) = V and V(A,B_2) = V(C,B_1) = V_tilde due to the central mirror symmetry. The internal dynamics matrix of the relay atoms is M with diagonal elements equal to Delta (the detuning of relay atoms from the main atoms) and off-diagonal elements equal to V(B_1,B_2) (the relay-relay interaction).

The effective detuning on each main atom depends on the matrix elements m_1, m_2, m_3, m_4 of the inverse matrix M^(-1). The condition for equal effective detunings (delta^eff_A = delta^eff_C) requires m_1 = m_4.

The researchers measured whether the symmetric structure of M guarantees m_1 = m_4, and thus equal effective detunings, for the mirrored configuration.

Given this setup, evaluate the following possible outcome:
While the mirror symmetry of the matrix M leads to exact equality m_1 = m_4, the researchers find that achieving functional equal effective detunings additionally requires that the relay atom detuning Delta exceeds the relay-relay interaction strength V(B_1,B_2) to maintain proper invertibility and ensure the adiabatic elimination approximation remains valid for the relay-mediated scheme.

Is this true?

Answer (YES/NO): NO